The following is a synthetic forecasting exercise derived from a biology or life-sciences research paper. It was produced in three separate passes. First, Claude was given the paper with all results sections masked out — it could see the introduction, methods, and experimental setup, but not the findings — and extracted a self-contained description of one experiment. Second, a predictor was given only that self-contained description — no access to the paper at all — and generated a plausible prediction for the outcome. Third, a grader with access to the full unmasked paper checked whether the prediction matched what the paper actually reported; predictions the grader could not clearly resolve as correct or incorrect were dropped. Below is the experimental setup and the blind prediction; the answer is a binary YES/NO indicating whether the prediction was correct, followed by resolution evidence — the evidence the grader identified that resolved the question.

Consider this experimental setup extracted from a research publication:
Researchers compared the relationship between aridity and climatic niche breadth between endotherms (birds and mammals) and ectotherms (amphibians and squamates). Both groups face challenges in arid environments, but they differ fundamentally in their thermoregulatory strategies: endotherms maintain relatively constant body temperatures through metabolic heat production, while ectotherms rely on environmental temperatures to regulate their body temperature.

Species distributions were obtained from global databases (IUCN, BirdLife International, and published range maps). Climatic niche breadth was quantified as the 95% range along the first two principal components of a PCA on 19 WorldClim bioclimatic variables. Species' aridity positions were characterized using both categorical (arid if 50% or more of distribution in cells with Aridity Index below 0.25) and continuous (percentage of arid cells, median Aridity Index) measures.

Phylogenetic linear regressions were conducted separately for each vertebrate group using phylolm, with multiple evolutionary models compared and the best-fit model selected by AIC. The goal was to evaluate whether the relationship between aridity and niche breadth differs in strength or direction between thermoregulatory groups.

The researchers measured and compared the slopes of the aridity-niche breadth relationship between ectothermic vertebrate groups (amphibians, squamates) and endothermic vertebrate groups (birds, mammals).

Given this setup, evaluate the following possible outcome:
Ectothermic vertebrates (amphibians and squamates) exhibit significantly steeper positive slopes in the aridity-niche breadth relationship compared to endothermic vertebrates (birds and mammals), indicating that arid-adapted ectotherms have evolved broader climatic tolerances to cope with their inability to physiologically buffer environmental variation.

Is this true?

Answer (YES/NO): NO